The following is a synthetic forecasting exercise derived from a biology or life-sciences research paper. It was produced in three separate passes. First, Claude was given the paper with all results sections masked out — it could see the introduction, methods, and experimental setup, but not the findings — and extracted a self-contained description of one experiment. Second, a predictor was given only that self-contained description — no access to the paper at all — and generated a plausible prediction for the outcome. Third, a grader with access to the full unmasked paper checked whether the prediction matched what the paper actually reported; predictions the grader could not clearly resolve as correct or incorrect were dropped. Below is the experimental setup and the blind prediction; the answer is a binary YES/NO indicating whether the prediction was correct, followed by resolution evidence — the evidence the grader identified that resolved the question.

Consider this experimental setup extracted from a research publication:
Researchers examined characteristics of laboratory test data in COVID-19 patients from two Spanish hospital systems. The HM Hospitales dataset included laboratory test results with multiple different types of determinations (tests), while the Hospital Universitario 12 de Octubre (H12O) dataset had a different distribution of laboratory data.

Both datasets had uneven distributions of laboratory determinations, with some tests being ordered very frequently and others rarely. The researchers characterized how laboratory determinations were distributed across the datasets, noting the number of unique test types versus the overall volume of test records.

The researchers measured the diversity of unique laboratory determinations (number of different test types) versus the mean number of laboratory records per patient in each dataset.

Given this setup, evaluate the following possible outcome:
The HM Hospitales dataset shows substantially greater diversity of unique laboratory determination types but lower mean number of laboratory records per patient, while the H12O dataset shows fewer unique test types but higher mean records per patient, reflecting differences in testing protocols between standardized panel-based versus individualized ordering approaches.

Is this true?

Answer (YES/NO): NO